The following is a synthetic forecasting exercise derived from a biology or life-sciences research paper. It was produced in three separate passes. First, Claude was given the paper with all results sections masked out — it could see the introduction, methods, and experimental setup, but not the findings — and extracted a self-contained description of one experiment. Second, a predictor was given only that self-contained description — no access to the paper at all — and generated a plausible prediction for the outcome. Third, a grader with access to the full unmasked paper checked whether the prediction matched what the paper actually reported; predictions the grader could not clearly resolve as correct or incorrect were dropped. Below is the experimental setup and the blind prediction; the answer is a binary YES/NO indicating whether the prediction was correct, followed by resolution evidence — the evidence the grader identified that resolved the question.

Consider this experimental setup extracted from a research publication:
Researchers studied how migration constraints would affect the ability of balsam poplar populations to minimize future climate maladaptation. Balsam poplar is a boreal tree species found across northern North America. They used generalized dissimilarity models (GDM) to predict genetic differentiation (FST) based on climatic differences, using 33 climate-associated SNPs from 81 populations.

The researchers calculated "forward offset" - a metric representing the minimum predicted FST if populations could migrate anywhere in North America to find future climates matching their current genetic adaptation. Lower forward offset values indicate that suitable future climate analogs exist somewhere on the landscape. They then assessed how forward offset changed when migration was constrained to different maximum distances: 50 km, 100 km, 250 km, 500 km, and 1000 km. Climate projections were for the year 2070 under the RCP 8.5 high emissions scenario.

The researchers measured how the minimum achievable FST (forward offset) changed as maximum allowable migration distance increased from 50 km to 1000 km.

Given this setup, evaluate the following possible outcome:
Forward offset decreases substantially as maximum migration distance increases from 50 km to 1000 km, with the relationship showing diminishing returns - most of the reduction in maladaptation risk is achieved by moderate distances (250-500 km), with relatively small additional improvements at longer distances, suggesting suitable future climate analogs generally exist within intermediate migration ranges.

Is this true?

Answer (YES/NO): YES